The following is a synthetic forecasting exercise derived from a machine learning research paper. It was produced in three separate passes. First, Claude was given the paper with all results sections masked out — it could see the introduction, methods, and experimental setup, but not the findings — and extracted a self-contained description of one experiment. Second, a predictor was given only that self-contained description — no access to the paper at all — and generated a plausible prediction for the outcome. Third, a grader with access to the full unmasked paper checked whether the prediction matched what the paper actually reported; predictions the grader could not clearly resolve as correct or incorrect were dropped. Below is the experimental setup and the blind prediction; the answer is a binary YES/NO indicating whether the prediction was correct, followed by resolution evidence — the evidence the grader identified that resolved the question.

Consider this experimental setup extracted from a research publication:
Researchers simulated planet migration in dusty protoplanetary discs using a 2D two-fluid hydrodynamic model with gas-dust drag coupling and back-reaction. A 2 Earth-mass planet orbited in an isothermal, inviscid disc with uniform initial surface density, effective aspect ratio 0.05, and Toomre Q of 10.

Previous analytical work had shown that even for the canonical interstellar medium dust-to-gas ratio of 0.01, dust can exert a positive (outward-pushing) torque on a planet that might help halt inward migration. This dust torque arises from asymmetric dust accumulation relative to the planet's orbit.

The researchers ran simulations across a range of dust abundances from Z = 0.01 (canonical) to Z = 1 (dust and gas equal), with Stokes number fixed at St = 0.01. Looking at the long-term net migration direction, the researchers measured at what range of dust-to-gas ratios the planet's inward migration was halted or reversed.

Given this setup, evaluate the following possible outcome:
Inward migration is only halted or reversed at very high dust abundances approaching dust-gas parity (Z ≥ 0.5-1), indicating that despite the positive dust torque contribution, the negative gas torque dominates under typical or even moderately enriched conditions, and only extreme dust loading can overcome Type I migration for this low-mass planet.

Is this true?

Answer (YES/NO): NO